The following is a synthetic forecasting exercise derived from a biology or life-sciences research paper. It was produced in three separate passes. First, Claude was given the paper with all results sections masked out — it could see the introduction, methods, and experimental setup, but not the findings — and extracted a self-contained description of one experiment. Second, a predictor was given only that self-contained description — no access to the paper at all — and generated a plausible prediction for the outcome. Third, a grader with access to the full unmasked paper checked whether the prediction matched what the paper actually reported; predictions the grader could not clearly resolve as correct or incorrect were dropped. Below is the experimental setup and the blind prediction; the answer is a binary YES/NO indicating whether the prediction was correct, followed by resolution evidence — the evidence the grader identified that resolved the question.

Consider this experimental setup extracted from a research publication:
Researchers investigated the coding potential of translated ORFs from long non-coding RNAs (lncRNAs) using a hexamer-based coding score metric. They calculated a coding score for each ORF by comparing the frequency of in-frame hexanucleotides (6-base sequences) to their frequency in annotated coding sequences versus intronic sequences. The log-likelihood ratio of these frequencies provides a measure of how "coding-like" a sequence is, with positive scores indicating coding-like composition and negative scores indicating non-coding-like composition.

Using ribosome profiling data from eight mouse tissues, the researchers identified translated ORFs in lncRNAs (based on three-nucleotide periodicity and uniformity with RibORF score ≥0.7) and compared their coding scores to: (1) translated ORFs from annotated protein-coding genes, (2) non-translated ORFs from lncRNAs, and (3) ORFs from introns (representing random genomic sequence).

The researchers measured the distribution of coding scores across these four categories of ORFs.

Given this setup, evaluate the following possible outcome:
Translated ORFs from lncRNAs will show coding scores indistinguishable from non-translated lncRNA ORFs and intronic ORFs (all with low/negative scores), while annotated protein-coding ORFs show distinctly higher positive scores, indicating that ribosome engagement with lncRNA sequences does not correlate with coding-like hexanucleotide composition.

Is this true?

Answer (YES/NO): NO